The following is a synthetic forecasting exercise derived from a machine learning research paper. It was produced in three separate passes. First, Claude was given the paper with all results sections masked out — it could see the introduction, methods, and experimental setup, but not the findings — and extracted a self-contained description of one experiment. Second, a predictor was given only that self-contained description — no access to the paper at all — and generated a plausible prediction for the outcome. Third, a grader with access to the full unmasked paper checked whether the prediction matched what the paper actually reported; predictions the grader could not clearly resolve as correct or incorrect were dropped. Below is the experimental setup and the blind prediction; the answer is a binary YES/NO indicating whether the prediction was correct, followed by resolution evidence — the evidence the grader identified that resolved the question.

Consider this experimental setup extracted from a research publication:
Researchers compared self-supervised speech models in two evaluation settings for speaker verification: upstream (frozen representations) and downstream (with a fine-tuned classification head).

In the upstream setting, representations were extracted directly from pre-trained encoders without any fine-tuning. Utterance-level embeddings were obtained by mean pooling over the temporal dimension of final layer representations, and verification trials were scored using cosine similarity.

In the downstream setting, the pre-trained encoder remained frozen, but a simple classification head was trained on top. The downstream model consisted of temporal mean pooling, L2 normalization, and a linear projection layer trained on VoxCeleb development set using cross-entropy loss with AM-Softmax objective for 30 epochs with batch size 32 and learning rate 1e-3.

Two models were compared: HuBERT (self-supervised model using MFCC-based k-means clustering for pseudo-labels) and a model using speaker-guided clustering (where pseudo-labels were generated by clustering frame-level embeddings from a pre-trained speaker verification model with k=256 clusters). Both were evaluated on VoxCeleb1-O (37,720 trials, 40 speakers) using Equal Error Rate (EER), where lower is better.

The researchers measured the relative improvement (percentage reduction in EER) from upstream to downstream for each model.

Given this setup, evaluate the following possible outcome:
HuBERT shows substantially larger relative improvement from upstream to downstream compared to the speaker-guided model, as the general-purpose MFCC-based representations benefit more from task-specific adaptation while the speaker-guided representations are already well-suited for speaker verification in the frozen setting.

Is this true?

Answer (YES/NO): YES